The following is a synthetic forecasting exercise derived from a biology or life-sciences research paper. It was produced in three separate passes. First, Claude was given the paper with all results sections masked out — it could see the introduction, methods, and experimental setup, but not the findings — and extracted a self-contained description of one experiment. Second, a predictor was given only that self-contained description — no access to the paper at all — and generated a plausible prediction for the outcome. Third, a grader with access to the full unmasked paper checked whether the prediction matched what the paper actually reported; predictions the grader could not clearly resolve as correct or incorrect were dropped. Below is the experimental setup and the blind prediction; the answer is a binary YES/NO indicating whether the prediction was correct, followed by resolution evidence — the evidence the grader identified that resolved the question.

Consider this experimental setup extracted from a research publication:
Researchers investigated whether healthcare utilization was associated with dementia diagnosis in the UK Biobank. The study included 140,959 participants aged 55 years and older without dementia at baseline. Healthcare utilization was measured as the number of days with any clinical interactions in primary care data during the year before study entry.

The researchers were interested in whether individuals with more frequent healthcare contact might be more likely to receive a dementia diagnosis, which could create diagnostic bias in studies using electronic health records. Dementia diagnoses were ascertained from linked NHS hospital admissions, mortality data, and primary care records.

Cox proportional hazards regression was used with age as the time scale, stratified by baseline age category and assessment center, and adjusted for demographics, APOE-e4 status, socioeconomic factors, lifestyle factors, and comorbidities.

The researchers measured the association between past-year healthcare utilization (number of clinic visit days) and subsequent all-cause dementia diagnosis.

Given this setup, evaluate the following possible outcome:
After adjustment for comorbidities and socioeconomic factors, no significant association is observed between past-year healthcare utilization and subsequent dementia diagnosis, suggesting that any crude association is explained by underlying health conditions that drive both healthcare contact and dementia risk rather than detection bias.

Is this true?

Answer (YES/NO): NO